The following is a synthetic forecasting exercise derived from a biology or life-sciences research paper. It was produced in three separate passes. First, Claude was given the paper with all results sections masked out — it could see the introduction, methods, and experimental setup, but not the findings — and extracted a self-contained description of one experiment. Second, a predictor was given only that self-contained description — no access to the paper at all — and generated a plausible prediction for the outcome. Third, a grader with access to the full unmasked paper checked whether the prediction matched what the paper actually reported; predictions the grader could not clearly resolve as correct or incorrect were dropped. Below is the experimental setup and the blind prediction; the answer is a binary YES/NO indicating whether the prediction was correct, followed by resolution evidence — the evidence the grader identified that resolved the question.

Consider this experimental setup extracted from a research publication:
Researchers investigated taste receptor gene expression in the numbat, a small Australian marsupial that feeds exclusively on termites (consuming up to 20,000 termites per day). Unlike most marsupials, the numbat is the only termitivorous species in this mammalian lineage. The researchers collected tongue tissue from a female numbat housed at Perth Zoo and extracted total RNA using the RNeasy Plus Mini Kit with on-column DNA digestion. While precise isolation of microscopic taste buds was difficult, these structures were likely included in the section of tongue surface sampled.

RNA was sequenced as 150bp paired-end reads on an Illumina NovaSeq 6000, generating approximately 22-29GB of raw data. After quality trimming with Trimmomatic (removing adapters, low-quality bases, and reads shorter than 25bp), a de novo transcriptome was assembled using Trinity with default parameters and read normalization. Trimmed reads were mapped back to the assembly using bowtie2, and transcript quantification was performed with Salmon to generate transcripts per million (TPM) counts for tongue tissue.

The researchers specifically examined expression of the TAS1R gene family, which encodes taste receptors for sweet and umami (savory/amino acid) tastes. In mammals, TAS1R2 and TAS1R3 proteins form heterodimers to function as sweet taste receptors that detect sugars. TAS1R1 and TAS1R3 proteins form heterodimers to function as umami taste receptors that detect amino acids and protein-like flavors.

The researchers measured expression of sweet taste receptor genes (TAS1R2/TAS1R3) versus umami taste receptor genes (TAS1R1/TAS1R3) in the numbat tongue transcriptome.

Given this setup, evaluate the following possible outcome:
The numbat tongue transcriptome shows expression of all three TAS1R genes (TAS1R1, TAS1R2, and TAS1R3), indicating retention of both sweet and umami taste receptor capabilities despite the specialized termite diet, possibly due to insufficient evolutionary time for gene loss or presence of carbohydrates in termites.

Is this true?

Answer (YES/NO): NO